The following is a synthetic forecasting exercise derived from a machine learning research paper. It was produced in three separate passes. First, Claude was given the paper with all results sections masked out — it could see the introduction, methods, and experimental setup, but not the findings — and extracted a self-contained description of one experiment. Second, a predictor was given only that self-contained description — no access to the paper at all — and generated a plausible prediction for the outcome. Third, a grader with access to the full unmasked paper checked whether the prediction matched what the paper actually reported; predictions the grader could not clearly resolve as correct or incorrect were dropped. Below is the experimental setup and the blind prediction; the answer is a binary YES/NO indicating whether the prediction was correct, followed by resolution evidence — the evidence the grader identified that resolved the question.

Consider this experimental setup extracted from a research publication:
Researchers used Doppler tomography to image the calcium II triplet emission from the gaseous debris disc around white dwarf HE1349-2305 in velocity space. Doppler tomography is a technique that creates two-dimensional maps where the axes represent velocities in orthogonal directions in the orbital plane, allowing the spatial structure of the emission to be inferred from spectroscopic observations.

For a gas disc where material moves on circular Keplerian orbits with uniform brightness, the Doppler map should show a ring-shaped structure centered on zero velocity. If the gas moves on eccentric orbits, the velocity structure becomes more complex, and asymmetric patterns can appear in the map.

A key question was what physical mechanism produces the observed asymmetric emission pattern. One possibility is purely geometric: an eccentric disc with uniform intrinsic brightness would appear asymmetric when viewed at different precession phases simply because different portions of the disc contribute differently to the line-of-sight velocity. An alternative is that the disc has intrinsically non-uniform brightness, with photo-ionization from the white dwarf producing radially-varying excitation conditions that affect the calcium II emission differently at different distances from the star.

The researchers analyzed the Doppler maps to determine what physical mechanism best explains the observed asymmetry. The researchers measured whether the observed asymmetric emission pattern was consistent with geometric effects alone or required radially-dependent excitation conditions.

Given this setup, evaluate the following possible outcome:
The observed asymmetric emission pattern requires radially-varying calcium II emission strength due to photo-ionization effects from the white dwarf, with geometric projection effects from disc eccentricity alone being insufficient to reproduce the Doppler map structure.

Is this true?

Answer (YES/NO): YES